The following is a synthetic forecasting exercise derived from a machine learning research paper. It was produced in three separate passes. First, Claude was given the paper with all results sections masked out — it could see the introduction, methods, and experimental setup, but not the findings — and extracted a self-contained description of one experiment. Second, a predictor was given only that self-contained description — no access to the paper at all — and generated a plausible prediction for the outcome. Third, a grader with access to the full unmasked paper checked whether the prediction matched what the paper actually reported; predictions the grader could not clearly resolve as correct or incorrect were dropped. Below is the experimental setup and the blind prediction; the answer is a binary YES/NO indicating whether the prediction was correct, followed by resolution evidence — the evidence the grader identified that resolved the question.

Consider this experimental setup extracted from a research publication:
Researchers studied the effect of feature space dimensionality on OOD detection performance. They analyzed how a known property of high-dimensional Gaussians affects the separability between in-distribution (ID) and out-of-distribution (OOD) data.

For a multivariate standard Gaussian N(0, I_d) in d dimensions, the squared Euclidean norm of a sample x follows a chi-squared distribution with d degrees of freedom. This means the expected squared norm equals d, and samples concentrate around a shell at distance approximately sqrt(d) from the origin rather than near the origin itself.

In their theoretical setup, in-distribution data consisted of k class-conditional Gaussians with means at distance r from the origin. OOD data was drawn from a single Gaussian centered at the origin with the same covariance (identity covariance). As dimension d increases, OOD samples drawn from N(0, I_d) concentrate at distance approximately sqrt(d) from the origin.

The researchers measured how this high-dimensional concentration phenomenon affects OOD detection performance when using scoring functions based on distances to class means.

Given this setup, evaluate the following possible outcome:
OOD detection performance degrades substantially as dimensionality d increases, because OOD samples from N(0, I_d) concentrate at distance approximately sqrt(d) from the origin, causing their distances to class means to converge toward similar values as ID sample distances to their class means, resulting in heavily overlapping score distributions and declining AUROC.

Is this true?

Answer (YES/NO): YES